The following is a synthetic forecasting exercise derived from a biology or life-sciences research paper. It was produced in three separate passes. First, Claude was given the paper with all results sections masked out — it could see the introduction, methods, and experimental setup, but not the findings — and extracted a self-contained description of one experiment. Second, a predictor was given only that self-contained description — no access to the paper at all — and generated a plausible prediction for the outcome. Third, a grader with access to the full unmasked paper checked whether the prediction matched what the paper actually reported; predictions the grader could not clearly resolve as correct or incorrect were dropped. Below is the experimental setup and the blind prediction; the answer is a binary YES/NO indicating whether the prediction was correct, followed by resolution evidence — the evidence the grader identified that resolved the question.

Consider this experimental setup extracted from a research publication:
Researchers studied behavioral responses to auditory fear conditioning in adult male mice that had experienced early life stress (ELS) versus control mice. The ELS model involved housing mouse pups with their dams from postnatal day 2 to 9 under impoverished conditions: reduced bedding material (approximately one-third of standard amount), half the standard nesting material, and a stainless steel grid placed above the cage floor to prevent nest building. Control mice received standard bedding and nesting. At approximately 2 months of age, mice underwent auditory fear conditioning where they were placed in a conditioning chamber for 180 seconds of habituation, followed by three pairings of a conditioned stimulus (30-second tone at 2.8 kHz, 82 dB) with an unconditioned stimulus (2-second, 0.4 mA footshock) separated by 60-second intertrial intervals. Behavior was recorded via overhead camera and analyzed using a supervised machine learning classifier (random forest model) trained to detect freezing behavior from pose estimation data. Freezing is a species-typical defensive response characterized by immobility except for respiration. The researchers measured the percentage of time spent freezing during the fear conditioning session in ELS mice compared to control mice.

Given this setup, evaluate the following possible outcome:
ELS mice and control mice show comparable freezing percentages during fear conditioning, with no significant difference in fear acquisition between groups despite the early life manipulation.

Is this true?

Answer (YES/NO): NO